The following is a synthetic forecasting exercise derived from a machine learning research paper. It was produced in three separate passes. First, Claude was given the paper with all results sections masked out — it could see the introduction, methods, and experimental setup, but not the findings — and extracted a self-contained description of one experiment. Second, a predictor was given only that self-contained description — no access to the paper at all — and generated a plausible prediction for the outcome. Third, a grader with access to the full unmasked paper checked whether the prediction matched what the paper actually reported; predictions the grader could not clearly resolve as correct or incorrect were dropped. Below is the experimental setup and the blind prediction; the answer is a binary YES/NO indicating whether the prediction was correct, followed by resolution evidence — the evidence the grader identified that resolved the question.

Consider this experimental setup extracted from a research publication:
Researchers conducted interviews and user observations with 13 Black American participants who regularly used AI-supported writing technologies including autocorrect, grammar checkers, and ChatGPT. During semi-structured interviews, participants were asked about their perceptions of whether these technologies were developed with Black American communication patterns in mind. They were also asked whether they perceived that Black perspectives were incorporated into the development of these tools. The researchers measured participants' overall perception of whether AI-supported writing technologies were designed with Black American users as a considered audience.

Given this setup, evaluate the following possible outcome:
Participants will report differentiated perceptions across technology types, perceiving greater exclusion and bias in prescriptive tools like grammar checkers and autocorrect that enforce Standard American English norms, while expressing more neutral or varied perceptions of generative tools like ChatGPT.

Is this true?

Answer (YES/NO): NO